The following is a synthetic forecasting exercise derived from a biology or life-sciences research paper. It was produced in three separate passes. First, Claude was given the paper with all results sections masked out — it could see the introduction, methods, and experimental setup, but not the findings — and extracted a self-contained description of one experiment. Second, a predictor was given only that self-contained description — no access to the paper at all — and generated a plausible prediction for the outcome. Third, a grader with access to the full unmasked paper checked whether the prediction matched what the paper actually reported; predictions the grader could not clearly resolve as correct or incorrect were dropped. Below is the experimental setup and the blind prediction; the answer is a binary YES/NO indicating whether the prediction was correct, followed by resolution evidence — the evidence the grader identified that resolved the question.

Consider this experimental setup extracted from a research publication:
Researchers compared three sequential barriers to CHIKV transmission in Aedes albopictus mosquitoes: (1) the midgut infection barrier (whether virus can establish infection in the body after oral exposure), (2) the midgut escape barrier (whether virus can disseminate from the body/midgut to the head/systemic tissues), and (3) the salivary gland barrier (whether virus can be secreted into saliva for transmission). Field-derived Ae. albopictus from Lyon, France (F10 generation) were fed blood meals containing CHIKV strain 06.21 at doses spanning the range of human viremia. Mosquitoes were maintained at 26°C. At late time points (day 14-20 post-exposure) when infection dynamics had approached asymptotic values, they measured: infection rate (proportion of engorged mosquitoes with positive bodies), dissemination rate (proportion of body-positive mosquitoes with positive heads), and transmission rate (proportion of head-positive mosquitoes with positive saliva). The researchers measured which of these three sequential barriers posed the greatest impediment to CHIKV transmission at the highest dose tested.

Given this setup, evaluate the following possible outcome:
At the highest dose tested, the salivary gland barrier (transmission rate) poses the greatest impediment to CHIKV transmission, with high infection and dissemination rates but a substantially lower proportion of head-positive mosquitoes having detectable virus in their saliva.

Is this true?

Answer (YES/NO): YES